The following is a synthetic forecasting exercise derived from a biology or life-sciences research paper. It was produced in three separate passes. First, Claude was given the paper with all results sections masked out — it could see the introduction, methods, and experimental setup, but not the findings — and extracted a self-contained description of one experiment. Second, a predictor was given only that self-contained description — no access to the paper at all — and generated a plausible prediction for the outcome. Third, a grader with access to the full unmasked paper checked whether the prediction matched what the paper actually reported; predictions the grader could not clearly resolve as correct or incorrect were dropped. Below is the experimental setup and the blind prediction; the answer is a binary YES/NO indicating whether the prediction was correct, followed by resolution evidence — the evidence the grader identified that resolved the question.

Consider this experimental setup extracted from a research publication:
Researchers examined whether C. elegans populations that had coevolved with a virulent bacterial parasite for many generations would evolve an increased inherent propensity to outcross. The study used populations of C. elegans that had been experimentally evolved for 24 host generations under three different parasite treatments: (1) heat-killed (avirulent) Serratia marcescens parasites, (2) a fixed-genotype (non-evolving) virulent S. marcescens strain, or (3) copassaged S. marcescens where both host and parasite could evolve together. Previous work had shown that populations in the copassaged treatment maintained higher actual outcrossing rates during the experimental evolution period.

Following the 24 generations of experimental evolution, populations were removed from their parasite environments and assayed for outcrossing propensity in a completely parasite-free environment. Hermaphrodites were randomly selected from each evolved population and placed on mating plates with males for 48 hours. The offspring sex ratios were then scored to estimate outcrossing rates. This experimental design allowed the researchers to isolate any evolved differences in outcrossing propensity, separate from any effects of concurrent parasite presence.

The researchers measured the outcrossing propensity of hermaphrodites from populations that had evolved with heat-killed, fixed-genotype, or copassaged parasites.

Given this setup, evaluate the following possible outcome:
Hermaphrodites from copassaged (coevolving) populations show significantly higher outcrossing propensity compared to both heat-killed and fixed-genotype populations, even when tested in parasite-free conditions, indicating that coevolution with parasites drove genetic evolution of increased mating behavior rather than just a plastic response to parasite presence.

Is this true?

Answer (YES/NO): NO